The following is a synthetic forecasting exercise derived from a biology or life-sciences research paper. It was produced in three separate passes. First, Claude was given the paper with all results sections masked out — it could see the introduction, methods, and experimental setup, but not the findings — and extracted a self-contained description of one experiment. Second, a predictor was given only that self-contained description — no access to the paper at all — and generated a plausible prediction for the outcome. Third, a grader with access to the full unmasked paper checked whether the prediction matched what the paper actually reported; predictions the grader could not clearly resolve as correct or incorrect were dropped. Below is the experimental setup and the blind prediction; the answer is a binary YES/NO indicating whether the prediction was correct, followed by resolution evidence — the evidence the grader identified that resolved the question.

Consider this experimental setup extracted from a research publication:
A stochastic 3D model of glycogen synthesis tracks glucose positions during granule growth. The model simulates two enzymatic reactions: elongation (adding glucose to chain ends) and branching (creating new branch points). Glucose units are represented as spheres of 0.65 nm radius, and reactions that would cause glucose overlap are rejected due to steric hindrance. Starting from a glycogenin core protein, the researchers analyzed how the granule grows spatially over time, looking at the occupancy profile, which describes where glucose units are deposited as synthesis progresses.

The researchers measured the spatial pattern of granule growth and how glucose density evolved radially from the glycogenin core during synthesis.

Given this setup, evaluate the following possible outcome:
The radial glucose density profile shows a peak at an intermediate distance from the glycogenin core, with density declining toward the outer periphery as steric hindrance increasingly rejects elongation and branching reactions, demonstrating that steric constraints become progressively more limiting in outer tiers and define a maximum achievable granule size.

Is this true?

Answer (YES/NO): NO